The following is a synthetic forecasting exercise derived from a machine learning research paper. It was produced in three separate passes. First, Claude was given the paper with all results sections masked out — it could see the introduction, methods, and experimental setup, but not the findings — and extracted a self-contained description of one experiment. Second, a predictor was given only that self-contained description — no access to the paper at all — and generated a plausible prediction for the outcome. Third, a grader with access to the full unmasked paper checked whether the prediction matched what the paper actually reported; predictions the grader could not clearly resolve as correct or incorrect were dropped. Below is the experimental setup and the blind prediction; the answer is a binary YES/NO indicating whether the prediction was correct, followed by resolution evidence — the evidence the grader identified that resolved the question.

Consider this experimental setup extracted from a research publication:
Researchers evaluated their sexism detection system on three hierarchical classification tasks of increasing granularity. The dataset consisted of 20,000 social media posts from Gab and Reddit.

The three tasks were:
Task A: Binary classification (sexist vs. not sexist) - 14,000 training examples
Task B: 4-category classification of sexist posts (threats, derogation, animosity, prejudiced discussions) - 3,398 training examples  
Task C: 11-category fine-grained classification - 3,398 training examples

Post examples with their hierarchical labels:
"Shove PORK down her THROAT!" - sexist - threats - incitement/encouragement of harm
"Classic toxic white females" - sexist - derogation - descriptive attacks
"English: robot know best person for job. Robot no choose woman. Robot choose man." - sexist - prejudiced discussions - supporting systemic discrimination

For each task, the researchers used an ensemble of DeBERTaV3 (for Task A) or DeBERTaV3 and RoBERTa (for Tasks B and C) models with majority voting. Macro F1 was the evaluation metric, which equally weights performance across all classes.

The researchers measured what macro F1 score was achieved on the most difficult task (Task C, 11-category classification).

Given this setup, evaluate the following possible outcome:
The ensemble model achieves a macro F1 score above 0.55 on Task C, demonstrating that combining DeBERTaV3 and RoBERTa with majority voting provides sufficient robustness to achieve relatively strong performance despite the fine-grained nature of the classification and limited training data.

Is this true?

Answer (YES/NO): NO